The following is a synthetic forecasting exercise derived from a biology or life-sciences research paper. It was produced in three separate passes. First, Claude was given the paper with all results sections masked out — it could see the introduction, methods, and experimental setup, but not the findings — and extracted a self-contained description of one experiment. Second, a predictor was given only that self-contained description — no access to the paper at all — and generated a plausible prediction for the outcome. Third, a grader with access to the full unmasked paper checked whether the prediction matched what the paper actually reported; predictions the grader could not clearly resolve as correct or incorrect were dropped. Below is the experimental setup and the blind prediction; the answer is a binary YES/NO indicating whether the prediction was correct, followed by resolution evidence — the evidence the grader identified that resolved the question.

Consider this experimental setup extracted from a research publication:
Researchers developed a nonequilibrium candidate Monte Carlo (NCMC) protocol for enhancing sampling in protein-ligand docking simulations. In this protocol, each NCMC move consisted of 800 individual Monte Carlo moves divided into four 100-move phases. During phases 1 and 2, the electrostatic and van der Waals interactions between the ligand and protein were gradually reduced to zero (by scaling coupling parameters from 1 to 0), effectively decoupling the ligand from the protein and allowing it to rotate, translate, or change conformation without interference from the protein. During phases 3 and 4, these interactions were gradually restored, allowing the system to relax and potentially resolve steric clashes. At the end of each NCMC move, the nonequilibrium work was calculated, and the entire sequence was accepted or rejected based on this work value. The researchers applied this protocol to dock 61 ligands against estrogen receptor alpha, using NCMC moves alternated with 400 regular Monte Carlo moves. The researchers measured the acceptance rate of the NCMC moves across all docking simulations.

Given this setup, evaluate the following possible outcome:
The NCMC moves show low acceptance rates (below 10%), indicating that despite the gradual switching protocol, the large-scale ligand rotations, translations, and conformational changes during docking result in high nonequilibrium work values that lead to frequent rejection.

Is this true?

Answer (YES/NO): YES